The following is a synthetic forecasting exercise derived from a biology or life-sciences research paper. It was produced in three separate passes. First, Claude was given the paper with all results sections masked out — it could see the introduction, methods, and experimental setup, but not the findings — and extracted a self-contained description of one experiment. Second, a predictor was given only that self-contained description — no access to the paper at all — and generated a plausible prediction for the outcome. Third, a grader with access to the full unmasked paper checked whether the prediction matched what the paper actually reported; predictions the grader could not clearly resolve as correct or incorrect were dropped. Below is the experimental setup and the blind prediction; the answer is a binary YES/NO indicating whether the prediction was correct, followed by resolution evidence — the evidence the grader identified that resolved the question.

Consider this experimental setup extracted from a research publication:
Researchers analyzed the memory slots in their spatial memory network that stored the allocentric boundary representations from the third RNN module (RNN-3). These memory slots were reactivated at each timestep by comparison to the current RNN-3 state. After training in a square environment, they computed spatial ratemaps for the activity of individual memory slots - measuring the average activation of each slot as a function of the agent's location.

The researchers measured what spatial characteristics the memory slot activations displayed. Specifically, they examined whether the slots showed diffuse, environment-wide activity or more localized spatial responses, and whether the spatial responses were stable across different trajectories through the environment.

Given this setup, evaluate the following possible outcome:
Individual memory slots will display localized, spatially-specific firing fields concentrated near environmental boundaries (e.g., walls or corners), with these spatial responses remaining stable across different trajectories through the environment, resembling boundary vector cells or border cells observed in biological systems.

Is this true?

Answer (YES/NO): NO